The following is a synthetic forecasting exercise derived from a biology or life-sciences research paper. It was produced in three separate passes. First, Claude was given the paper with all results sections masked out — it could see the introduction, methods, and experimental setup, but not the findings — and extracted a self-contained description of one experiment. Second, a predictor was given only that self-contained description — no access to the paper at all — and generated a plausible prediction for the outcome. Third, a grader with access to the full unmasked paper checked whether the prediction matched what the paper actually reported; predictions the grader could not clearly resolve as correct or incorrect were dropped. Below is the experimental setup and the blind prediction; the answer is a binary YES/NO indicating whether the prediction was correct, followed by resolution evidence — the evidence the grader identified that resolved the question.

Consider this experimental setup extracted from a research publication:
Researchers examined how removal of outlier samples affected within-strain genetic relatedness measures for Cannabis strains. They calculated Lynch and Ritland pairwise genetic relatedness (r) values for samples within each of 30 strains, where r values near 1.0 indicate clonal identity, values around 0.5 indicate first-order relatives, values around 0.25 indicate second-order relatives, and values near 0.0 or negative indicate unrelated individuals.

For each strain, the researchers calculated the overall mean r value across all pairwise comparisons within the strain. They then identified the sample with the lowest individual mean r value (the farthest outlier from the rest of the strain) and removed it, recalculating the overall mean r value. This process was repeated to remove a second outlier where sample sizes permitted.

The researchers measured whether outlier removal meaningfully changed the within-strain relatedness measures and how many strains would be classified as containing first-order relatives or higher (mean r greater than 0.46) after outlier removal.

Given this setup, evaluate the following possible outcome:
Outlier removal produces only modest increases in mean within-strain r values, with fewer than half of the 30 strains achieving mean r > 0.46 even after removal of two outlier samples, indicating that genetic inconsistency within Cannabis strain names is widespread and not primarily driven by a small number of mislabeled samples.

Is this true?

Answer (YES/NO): NO